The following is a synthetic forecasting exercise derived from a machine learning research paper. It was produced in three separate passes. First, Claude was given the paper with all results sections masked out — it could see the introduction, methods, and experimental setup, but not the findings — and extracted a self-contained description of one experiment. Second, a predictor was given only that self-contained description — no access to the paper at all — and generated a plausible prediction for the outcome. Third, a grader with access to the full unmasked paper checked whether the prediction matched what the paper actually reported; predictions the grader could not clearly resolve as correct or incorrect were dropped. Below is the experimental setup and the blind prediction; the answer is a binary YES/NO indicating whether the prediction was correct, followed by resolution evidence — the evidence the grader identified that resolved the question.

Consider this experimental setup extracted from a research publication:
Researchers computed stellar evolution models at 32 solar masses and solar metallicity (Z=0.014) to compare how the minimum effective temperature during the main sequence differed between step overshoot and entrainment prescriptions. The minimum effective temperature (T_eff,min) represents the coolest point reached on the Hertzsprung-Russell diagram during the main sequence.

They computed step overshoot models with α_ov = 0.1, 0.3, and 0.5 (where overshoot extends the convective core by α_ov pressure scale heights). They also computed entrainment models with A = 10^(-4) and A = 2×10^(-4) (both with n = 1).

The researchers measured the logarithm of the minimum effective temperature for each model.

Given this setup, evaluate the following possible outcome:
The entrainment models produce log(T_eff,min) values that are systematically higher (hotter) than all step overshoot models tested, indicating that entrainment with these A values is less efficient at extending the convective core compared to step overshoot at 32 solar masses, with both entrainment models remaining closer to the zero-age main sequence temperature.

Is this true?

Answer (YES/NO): NO